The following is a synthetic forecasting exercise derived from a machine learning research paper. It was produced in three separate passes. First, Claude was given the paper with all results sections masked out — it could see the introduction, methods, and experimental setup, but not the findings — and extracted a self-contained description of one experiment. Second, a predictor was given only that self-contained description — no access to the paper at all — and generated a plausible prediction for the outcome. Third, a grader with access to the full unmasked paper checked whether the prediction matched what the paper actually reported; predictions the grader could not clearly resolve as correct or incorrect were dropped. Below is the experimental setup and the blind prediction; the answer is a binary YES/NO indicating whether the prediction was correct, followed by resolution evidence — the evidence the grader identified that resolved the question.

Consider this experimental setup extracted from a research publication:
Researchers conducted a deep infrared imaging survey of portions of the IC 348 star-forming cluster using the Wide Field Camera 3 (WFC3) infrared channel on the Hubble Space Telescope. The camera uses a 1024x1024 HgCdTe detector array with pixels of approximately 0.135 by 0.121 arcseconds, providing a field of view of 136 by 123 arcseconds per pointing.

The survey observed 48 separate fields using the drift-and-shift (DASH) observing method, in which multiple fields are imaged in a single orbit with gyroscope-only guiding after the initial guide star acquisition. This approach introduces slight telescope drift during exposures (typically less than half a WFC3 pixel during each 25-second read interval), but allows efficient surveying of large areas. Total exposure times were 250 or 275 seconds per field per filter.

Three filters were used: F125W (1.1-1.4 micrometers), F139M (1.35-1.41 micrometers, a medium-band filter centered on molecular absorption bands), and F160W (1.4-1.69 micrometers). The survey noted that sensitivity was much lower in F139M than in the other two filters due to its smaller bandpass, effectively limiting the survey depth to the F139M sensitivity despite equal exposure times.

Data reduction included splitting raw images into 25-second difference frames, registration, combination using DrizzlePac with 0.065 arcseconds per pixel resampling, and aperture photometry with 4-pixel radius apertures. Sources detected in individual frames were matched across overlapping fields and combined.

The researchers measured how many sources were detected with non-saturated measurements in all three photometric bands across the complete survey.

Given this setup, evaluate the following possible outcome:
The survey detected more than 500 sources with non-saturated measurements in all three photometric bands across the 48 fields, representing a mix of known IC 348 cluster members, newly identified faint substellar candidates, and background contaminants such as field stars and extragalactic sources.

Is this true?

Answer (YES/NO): YES